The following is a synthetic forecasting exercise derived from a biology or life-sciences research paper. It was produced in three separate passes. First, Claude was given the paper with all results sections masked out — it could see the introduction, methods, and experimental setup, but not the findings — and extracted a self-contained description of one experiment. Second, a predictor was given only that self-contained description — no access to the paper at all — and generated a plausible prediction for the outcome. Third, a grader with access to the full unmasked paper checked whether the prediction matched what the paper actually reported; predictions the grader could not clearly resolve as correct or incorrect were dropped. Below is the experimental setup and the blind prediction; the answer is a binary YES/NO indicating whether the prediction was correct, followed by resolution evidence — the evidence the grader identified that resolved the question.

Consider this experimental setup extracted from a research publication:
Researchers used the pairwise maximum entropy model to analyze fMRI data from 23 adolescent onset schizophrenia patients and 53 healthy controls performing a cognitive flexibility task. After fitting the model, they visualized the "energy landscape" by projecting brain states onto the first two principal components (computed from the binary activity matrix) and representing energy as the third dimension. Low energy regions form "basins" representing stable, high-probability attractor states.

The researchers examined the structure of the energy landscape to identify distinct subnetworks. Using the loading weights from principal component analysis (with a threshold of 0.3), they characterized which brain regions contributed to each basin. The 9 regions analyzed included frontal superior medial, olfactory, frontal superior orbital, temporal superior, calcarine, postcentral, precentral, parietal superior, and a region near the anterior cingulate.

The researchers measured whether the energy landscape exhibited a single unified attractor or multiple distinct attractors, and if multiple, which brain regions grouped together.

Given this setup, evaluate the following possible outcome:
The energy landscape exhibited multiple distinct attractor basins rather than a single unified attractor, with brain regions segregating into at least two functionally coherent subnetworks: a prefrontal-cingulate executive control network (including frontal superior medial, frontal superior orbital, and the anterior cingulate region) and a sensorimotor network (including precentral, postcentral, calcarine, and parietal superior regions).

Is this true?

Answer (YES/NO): NO